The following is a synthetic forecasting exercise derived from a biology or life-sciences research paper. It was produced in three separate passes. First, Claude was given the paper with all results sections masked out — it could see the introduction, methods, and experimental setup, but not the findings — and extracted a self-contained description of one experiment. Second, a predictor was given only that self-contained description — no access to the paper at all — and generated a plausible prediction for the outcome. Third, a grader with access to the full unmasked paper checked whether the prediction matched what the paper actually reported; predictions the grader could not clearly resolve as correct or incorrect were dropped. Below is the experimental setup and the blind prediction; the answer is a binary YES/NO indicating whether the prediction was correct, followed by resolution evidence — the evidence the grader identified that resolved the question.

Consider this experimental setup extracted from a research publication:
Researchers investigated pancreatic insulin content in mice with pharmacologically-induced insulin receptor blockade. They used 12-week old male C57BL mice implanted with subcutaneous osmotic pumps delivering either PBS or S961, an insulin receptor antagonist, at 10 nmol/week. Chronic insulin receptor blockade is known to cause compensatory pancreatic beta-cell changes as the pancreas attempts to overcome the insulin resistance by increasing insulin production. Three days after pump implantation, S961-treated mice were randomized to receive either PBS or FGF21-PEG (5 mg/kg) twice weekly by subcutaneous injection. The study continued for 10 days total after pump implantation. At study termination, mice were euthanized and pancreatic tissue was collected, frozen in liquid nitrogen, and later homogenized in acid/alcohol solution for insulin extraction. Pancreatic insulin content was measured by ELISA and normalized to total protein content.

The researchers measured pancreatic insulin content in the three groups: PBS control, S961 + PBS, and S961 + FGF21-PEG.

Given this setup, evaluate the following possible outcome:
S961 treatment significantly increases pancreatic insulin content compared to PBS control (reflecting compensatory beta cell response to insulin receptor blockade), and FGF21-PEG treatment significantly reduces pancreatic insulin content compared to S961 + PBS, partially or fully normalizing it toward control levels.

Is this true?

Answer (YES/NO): NO